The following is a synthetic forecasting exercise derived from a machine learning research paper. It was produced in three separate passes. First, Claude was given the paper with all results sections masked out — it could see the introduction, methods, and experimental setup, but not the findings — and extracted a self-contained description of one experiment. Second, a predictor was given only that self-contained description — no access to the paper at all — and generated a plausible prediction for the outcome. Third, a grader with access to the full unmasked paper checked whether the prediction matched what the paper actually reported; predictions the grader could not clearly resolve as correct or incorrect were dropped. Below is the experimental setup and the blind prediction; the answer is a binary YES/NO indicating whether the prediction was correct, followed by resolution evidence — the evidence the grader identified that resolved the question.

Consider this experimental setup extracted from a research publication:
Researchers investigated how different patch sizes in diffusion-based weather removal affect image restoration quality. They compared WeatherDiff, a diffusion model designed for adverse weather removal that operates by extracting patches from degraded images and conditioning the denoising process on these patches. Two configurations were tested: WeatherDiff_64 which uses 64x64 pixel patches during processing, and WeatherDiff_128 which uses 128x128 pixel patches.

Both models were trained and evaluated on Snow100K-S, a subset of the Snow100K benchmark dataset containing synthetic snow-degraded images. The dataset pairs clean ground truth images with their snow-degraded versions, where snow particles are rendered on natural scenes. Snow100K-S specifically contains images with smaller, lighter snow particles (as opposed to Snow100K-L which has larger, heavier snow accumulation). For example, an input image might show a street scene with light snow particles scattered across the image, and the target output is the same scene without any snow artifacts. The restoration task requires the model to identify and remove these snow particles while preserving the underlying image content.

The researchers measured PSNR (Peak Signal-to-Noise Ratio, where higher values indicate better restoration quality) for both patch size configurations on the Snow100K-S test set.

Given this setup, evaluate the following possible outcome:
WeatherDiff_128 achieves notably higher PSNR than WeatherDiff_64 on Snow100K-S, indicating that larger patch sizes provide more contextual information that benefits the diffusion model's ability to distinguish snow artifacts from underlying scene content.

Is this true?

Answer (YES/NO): NO